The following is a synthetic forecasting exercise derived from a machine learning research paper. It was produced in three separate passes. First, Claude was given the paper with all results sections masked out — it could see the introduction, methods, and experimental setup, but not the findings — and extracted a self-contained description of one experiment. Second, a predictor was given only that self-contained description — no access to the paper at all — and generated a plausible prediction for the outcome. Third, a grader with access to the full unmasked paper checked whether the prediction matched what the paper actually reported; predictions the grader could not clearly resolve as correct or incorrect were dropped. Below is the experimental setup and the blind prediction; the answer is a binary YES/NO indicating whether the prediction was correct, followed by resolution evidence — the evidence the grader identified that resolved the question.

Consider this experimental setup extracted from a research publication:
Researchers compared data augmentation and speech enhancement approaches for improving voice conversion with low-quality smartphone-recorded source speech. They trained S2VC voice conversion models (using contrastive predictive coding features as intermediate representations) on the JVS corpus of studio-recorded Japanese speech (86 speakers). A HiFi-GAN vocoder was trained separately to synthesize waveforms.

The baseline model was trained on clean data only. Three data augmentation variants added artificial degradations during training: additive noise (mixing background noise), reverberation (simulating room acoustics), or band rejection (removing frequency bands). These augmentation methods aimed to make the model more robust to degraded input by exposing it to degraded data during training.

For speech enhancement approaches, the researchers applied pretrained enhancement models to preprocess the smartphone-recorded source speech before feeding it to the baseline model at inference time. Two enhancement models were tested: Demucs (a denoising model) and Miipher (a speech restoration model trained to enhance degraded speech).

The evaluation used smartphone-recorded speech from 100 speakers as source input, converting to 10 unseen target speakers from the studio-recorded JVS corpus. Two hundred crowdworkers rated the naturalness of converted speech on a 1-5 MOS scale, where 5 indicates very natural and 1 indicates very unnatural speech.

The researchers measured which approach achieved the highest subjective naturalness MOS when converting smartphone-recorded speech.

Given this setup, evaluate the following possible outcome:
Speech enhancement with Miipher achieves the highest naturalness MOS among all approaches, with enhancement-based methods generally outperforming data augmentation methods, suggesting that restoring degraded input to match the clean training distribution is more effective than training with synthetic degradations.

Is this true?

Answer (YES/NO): NO